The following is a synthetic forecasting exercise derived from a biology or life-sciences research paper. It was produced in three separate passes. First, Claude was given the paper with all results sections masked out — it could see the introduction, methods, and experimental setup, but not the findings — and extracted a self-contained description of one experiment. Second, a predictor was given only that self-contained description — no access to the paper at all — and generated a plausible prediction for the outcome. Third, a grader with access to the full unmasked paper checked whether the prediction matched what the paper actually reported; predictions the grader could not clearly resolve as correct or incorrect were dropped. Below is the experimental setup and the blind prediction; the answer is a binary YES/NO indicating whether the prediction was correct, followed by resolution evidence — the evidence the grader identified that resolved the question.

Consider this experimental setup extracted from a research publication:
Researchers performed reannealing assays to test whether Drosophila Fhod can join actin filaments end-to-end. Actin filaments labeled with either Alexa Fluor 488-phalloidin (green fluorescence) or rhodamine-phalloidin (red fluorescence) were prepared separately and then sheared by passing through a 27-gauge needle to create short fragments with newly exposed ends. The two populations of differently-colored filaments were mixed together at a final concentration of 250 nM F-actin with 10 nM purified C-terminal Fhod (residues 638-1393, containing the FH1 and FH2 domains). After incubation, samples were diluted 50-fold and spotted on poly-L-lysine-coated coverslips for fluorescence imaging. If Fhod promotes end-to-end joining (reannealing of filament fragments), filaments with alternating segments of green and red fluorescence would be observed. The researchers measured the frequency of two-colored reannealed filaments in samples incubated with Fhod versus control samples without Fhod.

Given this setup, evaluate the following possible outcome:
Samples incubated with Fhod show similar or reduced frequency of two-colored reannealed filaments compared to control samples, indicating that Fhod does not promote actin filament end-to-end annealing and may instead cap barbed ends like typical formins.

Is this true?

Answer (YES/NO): YES